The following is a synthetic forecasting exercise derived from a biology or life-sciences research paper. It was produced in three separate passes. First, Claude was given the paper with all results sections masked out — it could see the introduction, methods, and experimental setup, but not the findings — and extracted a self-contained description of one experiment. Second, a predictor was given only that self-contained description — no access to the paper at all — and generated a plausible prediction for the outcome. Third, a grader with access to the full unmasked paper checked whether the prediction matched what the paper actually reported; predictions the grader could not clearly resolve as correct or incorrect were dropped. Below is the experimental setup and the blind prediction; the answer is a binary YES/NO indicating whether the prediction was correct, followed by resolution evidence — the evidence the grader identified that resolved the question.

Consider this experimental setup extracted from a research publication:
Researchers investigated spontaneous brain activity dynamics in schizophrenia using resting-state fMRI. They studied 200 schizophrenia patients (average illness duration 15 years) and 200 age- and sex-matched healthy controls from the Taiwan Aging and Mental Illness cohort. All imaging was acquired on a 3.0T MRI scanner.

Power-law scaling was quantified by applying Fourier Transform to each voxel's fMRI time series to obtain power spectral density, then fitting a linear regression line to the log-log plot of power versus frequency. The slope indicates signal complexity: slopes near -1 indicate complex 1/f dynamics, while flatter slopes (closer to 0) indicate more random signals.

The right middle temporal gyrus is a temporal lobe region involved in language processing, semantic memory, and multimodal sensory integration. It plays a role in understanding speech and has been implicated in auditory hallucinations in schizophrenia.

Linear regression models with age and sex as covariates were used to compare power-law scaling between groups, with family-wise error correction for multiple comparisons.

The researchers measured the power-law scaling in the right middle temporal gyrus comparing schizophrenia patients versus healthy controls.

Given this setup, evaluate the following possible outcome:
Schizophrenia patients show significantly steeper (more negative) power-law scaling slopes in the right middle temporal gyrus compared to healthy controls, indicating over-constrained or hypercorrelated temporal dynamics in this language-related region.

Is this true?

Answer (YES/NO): NO